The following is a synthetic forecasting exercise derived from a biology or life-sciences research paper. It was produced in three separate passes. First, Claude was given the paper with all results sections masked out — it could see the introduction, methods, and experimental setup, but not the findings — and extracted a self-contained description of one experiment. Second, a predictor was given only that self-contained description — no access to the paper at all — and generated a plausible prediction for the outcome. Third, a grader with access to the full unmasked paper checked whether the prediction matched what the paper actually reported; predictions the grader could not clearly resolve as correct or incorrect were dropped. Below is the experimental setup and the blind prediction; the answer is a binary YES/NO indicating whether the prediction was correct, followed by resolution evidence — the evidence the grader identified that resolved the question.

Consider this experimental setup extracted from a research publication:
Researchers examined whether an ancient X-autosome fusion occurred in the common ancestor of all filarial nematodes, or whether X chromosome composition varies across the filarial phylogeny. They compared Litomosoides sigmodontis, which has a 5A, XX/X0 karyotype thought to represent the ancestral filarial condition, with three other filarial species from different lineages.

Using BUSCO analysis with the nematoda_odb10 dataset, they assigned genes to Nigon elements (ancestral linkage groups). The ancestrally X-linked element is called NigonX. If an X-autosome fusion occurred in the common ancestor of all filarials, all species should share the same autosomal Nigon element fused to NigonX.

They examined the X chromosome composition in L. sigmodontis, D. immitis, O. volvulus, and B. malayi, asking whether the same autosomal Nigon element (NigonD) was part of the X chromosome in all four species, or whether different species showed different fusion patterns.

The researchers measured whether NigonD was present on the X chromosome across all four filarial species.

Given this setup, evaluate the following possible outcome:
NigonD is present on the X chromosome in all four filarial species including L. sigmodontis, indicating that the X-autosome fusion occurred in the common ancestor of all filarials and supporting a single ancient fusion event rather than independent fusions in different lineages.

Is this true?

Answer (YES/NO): YES